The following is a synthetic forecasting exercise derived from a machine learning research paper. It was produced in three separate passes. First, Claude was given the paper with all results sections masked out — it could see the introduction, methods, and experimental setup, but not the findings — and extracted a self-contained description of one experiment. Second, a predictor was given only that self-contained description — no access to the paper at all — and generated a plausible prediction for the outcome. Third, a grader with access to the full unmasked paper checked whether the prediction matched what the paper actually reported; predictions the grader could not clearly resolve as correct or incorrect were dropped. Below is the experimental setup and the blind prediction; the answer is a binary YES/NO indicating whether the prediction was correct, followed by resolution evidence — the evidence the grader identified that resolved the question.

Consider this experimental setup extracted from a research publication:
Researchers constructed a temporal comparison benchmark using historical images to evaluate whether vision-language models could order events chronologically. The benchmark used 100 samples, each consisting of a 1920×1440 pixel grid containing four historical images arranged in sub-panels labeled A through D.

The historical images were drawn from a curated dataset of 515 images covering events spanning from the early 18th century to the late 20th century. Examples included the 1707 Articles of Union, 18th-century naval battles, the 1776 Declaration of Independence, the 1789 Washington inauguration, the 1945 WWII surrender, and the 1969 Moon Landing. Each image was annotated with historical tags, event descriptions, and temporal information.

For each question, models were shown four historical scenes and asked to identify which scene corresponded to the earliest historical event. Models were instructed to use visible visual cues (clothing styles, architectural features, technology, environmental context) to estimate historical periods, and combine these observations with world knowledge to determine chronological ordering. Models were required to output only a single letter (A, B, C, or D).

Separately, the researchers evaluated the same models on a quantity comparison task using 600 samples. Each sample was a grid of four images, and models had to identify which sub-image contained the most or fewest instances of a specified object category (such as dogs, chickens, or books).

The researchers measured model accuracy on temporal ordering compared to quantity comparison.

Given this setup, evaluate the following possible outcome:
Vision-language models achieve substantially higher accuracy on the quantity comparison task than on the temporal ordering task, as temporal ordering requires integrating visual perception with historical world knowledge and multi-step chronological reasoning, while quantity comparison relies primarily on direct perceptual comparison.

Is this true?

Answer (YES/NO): YES